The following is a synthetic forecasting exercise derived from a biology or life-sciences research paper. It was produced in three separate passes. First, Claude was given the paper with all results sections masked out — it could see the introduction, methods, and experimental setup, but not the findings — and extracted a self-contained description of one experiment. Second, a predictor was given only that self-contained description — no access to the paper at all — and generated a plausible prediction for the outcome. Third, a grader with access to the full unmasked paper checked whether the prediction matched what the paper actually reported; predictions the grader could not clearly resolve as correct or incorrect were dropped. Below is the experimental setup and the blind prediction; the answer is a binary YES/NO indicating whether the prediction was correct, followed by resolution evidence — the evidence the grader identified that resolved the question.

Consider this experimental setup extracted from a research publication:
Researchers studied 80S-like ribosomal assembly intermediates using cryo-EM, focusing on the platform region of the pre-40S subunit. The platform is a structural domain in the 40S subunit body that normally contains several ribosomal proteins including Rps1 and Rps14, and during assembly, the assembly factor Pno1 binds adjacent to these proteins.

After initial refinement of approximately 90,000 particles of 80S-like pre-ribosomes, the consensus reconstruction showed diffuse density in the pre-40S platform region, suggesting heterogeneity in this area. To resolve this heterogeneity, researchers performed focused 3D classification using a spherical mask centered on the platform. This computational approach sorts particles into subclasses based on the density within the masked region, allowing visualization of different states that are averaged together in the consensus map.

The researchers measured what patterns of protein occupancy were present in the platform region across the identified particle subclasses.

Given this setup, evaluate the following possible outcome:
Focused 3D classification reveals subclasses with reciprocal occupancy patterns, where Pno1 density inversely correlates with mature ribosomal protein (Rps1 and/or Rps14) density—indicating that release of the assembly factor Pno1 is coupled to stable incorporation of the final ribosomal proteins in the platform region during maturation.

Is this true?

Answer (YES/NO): NO